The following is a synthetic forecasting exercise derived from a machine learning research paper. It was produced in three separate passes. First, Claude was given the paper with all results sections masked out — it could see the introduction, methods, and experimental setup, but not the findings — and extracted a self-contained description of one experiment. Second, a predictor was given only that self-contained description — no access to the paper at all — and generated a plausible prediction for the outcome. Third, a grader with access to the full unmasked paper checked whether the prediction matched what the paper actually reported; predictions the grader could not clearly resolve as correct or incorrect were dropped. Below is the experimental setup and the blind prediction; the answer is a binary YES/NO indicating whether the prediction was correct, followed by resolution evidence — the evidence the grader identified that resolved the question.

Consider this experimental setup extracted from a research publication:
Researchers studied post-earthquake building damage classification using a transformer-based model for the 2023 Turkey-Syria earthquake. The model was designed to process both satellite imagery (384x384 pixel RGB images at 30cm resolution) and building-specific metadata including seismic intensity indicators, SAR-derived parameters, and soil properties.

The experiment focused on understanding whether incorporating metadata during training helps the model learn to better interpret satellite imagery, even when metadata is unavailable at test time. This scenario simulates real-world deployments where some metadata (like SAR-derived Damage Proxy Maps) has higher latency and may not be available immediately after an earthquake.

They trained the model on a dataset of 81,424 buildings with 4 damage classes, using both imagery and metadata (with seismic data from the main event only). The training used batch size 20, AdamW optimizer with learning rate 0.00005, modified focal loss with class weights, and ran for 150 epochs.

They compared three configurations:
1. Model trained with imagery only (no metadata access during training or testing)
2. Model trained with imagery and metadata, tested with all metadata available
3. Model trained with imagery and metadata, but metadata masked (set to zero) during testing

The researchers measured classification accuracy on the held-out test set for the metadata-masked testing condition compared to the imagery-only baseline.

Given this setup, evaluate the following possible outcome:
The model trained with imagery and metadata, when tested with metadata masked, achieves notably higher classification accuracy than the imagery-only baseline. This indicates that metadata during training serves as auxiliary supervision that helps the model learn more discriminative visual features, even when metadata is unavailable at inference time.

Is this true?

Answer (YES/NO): YES